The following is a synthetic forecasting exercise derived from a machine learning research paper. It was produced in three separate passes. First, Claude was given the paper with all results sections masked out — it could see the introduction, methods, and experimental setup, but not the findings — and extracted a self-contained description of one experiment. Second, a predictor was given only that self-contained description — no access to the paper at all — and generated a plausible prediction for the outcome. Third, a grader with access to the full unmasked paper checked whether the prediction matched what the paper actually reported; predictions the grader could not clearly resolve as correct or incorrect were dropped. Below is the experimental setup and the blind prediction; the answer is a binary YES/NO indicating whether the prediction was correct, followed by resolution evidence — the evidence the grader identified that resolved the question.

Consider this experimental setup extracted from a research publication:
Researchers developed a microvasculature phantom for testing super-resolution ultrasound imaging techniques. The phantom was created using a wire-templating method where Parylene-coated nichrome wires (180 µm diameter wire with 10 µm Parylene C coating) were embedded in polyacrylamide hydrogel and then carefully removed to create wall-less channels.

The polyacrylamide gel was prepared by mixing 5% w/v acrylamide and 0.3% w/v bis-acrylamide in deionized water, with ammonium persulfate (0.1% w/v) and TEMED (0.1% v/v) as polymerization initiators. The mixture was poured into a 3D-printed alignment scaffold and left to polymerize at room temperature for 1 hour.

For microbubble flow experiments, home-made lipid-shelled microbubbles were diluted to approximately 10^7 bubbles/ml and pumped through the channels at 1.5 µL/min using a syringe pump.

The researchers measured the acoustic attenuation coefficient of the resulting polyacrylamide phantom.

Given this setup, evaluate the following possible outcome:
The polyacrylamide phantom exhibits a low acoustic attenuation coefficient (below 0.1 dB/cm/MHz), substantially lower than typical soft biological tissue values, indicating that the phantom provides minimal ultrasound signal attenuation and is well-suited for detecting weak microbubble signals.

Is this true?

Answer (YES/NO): NO